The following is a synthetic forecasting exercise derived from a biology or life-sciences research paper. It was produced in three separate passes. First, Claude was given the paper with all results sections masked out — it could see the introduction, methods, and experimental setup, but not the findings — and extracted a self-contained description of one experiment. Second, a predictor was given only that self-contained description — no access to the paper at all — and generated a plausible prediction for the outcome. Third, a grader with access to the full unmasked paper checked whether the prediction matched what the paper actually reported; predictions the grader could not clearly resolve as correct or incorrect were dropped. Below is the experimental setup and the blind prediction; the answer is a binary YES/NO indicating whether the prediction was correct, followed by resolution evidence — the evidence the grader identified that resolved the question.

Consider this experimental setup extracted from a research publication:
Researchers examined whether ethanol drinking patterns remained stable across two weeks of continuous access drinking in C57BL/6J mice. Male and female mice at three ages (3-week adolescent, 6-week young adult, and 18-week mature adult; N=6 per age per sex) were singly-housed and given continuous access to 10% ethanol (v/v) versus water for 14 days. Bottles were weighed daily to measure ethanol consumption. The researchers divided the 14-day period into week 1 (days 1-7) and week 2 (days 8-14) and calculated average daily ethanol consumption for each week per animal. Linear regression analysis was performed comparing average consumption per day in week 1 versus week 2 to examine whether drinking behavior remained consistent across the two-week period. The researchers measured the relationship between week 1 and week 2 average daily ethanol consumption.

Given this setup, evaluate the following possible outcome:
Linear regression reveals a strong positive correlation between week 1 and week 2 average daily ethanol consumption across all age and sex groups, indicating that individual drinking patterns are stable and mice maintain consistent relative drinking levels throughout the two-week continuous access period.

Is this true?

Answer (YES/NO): YES